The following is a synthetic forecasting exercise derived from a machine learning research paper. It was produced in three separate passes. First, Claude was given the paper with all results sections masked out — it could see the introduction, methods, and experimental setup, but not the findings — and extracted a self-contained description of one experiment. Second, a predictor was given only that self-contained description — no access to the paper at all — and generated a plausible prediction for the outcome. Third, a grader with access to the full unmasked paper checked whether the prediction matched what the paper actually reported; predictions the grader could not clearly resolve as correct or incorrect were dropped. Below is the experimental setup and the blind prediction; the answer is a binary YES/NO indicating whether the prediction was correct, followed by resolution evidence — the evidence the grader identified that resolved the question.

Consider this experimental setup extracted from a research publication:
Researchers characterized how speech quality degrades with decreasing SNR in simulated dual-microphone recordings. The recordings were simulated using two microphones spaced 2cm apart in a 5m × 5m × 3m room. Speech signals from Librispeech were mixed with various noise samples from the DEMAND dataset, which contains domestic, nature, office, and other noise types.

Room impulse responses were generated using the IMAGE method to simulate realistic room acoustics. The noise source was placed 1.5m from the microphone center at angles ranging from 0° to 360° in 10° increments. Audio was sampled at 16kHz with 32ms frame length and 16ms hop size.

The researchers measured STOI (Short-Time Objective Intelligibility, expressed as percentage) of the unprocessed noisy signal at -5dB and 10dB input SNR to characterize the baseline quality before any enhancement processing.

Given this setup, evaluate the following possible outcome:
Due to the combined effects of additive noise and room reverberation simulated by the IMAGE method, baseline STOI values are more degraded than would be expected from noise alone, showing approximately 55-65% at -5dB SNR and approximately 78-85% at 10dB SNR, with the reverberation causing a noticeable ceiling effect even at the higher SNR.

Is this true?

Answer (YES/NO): NO